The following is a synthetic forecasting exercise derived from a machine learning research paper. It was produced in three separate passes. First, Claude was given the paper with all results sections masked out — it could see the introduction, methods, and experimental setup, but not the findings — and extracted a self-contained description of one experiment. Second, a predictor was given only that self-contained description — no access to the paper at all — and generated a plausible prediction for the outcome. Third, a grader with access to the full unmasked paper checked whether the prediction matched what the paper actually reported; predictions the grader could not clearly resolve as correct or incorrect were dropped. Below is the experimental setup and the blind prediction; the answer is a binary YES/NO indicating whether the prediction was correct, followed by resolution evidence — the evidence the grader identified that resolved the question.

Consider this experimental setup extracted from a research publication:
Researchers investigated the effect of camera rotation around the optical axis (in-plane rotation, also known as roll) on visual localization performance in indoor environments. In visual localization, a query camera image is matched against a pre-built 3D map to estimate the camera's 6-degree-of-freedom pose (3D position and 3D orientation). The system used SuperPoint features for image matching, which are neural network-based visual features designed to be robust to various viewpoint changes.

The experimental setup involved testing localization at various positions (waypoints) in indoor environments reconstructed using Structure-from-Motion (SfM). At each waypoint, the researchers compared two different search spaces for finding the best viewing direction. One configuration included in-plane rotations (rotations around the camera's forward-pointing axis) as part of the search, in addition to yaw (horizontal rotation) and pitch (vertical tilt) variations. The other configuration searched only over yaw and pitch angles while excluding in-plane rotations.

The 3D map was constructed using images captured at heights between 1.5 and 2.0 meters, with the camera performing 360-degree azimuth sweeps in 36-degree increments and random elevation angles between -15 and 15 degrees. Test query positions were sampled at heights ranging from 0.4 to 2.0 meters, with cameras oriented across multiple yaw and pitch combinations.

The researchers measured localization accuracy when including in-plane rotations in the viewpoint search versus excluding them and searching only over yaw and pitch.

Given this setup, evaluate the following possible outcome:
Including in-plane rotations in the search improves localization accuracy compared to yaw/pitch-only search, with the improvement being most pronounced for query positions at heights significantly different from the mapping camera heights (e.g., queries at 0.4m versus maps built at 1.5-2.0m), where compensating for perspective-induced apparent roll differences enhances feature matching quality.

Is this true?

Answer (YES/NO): NO